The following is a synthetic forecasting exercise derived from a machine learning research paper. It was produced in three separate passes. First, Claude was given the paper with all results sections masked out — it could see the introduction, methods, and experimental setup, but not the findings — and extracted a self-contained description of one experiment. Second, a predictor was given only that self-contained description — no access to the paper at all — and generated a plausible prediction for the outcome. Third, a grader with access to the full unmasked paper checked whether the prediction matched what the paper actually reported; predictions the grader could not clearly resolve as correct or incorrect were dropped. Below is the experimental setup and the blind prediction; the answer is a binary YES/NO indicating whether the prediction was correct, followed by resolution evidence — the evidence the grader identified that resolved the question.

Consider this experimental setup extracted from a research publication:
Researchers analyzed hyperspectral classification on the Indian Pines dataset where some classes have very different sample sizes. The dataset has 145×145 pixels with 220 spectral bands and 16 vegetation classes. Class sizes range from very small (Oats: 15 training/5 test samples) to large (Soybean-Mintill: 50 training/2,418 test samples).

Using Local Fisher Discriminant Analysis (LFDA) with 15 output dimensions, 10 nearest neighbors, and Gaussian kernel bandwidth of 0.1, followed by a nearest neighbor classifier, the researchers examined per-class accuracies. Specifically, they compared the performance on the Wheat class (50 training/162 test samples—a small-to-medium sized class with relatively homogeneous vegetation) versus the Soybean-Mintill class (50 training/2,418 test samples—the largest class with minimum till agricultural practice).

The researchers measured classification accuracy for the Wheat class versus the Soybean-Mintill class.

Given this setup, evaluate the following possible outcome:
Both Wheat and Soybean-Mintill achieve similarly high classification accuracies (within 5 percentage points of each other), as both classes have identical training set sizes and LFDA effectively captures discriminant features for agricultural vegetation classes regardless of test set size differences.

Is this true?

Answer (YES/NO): NO